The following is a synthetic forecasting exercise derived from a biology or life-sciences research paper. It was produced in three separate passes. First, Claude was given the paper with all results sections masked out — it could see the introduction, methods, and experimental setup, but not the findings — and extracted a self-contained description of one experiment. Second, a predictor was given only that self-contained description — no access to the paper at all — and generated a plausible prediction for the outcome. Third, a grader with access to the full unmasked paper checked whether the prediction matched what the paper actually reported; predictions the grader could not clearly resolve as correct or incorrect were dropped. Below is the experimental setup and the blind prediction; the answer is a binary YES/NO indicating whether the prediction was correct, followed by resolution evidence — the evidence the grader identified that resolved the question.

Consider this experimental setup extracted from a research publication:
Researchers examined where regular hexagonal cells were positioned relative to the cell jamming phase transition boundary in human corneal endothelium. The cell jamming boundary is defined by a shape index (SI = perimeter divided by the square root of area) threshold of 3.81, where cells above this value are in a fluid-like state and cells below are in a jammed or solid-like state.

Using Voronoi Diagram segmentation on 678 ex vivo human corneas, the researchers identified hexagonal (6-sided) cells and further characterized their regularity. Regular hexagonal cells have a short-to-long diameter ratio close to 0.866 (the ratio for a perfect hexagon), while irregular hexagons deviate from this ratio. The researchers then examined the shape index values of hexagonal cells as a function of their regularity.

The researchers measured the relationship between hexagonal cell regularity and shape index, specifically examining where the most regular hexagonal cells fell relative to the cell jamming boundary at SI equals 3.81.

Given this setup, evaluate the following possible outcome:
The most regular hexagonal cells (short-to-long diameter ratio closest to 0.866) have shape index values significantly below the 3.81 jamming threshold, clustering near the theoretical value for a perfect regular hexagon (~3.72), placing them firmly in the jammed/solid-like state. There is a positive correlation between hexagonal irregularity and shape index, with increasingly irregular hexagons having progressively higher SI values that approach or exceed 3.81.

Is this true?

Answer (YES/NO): NO